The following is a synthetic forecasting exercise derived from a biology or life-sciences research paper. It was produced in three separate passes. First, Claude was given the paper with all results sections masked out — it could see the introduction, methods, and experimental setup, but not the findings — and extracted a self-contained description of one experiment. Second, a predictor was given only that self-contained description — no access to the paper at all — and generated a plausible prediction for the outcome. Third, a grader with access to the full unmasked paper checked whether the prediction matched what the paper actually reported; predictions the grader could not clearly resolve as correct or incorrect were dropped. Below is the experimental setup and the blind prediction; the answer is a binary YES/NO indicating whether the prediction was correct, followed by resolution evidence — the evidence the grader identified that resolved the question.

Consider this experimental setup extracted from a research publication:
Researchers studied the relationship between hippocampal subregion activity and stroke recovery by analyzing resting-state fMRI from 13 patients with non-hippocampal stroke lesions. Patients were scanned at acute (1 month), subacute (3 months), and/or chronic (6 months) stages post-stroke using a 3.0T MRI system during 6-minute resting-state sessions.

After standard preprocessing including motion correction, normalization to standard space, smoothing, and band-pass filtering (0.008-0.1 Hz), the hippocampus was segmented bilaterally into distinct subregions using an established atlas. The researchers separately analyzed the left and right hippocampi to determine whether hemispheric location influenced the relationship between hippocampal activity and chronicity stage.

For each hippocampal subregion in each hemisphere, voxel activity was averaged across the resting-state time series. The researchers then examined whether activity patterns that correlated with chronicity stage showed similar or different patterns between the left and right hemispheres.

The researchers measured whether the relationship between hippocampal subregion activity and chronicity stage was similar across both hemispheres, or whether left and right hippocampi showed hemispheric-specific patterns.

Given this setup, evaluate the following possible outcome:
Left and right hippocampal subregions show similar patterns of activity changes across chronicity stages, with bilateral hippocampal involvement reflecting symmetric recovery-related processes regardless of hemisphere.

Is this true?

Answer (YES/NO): NO